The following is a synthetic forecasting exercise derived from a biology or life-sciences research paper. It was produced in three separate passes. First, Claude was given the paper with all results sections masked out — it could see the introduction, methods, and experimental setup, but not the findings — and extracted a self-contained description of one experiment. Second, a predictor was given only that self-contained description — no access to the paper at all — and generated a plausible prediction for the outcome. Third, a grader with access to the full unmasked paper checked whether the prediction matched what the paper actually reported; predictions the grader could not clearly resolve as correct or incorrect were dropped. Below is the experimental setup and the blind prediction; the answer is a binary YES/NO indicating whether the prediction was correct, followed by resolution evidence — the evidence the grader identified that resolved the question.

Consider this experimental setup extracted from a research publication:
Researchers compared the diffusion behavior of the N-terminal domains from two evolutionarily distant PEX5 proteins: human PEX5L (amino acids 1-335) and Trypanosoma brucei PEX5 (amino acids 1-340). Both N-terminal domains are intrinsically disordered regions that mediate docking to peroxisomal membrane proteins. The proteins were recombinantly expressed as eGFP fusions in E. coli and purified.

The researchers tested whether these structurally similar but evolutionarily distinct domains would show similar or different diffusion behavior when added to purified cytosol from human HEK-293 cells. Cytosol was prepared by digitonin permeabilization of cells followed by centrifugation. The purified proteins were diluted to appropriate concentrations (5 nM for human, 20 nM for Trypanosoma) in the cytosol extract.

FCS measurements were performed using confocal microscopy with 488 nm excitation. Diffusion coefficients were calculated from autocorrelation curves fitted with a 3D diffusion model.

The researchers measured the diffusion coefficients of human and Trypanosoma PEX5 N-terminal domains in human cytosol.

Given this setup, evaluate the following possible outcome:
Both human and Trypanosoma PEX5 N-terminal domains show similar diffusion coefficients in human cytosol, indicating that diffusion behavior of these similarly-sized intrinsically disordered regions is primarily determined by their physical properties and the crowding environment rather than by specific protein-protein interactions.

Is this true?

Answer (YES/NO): NO